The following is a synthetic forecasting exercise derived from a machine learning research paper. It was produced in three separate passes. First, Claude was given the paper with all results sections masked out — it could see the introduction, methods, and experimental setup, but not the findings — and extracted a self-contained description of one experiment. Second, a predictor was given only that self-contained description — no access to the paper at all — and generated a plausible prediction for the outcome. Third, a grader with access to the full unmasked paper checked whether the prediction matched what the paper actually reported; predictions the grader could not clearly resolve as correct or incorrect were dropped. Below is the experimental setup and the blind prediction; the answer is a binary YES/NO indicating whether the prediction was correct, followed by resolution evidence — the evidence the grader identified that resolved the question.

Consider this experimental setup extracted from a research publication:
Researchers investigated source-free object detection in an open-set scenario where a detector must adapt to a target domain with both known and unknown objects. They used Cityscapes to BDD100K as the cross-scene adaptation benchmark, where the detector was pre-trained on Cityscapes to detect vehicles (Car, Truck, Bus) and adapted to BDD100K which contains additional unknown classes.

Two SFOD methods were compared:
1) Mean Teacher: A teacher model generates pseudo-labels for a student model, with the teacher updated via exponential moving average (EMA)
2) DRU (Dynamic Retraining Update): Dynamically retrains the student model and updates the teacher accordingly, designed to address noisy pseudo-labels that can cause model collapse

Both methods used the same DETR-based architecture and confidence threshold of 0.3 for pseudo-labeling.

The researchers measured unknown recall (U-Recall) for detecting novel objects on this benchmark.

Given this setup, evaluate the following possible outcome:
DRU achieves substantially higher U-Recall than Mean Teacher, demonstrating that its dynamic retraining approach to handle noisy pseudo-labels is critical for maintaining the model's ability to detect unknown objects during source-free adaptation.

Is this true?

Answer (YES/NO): NO